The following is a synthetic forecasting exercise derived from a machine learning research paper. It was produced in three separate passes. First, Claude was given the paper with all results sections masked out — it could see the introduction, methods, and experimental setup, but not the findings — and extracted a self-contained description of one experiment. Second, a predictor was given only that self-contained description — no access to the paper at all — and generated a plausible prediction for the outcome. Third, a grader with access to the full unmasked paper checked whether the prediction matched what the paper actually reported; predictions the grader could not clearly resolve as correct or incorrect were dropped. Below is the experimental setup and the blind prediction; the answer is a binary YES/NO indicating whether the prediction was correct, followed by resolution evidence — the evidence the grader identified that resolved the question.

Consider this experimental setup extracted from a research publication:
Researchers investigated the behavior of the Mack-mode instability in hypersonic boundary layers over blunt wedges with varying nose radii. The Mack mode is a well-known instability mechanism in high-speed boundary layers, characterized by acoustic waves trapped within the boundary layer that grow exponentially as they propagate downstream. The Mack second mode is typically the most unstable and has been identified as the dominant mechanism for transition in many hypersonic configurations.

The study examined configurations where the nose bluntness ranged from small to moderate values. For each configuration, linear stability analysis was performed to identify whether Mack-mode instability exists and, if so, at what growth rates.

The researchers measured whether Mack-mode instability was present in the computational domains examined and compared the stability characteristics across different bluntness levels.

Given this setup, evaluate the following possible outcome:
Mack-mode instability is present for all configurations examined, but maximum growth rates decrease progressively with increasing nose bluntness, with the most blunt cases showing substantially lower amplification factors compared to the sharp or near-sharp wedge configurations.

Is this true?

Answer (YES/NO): NO